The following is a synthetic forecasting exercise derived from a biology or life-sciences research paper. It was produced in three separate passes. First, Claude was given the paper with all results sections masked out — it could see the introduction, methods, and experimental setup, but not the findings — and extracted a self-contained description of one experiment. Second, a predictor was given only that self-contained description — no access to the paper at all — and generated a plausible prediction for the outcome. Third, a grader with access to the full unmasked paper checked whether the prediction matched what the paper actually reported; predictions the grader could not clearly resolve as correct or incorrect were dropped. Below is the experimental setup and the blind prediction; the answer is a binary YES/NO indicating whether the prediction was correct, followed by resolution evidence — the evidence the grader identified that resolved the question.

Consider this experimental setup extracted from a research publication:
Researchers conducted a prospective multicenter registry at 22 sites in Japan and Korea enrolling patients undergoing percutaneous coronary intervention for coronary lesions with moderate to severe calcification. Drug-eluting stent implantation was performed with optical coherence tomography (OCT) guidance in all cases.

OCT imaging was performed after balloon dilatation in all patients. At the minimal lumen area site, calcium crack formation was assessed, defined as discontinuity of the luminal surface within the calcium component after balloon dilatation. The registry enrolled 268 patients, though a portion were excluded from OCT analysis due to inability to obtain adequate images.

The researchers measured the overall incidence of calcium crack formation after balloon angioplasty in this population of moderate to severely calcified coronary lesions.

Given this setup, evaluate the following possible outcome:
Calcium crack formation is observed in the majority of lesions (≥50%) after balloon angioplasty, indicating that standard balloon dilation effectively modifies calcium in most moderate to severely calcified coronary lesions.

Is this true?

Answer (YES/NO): NO